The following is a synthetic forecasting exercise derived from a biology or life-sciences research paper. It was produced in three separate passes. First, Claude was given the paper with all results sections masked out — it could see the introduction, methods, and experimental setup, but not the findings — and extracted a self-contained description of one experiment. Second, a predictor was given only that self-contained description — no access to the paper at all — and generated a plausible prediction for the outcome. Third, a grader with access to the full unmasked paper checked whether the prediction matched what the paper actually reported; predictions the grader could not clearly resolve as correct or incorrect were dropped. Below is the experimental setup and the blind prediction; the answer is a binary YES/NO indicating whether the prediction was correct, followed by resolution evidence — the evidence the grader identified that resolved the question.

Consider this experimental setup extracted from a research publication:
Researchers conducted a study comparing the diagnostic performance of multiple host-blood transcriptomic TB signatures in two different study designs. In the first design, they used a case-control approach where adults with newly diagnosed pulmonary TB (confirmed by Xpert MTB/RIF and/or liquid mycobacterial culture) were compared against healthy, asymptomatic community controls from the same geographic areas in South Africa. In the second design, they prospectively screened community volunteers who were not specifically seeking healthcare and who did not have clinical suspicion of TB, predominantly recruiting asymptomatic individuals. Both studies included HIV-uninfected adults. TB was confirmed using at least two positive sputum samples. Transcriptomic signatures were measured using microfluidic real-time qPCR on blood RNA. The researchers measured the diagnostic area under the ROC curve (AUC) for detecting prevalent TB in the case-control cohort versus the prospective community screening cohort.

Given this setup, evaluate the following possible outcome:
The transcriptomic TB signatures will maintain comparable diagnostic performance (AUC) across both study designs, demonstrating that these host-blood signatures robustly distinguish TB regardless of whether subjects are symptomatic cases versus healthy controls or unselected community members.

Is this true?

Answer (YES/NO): NO